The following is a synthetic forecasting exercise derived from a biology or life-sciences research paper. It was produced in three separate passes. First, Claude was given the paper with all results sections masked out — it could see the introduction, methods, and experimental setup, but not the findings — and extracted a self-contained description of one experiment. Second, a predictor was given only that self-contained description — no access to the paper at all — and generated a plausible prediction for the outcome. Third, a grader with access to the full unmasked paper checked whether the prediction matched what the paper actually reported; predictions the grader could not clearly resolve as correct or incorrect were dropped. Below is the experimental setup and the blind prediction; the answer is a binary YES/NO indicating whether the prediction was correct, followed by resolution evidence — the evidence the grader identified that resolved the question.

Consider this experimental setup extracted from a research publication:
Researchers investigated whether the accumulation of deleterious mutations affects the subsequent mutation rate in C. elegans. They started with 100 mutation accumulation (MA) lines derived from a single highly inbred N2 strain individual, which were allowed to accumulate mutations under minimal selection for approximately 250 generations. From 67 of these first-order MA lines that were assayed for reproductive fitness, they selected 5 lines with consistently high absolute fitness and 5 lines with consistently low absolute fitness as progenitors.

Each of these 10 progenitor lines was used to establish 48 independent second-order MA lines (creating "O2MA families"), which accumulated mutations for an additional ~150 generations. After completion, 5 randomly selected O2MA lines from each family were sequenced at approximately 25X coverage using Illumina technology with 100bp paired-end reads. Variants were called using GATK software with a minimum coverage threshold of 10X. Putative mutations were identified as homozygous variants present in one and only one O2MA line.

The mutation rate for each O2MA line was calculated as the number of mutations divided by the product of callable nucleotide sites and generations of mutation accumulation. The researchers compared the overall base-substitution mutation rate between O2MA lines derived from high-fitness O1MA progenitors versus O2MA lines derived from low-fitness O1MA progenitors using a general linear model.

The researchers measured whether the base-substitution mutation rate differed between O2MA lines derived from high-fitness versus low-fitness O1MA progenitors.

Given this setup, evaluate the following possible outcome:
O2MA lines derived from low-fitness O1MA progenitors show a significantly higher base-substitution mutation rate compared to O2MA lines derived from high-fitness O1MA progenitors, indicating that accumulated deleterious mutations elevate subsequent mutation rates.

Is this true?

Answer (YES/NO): NO